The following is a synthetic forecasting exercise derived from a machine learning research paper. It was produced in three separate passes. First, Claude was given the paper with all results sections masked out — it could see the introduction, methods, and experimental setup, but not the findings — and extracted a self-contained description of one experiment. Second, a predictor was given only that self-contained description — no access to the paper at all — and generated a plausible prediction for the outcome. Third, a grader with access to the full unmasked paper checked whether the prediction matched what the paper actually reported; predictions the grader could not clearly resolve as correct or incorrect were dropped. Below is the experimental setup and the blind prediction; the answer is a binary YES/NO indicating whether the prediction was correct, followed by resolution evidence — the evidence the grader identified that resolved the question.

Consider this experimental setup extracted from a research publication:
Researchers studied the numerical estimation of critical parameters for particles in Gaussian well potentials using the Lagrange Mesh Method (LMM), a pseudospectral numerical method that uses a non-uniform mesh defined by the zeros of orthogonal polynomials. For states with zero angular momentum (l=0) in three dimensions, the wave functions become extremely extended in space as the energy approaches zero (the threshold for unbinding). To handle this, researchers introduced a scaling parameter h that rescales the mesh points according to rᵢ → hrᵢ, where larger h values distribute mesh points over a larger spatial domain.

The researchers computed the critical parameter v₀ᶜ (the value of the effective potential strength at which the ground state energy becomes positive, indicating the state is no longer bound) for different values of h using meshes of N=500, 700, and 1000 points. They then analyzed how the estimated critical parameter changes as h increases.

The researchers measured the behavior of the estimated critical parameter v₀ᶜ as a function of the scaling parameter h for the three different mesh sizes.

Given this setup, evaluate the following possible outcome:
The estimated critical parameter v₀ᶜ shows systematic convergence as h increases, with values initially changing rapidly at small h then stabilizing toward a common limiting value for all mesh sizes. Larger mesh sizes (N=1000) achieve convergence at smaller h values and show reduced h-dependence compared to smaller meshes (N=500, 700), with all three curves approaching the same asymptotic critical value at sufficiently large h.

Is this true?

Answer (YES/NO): YES